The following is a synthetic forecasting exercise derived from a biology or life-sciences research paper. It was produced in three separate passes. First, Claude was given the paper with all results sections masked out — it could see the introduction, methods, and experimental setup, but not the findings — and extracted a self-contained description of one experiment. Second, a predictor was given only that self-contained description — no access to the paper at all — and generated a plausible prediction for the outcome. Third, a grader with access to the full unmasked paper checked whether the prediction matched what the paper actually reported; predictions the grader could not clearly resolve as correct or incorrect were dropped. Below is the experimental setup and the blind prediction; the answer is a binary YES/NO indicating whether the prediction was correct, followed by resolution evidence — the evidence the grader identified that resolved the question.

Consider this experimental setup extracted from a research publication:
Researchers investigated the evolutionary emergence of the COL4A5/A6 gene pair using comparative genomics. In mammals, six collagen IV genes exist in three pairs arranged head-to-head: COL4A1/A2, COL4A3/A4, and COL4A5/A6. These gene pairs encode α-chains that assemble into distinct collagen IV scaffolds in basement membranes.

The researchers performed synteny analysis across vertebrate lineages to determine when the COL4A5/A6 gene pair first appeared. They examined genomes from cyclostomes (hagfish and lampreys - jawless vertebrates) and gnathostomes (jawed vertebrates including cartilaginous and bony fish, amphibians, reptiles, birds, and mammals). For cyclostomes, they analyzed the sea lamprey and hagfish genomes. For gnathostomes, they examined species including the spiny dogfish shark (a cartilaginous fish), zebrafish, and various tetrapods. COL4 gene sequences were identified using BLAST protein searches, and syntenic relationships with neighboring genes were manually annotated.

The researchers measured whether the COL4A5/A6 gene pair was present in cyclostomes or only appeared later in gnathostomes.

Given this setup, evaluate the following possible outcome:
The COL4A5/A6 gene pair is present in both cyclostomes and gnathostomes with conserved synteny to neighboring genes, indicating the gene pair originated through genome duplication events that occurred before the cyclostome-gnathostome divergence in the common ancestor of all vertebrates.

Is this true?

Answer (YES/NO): NO